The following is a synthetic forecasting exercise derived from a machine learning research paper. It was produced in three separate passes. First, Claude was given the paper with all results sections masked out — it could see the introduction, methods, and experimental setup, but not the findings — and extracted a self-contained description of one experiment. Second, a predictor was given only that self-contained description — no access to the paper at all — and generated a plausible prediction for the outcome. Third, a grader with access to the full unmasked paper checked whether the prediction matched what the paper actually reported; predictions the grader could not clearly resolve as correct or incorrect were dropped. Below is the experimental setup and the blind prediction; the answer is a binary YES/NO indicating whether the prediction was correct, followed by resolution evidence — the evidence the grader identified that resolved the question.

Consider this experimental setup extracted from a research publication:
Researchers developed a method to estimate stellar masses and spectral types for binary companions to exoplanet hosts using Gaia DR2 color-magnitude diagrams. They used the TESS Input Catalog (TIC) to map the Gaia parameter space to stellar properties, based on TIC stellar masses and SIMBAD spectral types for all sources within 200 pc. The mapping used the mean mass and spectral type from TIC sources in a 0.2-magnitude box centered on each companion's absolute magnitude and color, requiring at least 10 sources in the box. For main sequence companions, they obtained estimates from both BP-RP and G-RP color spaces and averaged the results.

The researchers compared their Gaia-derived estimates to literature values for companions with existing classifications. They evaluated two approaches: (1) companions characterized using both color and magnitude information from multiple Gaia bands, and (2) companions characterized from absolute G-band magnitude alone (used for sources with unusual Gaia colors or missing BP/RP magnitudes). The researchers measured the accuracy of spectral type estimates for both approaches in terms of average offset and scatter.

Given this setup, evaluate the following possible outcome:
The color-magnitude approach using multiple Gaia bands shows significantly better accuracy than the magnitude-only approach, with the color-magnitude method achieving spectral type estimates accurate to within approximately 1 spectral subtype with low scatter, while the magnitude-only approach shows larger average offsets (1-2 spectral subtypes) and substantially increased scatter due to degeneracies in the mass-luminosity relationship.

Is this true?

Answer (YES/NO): NO